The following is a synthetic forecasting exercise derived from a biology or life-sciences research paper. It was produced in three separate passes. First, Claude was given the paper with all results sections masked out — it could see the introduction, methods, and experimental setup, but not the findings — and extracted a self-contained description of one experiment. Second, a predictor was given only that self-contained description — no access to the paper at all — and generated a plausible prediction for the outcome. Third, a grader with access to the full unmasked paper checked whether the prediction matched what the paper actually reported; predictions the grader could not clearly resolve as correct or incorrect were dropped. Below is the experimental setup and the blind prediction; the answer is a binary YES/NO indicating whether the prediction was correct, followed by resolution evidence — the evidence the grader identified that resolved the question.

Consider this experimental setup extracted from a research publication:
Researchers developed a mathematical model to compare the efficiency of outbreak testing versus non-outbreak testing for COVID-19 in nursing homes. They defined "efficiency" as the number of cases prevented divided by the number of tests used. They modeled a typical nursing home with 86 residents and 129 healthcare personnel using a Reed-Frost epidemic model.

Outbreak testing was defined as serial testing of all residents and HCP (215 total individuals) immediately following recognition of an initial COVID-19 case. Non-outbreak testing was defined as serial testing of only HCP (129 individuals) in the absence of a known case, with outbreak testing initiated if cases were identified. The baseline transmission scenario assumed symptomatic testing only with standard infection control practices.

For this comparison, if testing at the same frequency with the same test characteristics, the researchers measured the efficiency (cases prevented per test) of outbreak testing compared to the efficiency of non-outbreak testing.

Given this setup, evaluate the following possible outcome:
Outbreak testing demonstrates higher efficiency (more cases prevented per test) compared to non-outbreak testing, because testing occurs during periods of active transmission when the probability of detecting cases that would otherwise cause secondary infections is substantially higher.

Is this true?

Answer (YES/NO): YES